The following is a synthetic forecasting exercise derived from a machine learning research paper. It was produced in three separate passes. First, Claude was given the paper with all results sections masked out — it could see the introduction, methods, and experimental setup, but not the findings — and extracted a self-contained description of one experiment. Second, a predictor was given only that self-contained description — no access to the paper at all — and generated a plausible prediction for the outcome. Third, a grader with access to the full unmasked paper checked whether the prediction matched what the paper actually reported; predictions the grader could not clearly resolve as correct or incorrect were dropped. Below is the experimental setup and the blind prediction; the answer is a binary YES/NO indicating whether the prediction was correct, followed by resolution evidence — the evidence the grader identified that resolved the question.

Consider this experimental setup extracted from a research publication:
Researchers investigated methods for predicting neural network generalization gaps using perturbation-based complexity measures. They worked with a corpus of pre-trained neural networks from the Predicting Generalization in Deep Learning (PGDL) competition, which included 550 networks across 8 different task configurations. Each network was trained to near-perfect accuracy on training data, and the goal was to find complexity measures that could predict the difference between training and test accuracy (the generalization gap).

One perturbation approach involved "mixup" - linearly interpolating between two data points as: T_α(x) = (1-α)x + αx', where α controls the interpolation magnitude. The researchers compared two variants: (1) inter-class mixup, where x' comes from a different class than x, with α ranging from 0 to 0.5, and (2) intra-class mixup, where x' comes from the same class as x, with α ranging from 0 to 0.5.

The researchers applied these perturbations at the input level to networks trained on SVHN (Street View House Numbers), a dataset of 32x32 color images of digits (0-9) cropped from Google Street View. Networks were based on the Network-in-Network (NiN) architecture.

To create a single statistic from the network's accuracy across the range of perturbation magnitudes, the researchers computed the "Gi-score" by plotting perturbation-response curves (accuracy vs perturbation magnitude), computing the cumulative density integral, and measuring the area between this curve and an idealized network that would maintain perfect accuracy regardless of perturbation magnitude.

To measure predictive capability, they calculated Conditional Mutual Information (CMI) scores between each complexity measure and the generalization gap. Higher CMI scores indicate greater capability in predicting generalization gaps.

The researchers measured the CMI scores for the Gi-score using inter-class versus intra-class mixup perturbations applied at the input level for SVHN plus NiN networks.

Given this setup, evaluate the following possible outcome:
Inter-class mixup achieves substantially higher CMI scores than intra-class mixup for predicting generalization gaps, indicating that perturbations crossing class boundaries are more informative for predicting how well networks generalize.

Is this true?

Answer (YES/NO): NO